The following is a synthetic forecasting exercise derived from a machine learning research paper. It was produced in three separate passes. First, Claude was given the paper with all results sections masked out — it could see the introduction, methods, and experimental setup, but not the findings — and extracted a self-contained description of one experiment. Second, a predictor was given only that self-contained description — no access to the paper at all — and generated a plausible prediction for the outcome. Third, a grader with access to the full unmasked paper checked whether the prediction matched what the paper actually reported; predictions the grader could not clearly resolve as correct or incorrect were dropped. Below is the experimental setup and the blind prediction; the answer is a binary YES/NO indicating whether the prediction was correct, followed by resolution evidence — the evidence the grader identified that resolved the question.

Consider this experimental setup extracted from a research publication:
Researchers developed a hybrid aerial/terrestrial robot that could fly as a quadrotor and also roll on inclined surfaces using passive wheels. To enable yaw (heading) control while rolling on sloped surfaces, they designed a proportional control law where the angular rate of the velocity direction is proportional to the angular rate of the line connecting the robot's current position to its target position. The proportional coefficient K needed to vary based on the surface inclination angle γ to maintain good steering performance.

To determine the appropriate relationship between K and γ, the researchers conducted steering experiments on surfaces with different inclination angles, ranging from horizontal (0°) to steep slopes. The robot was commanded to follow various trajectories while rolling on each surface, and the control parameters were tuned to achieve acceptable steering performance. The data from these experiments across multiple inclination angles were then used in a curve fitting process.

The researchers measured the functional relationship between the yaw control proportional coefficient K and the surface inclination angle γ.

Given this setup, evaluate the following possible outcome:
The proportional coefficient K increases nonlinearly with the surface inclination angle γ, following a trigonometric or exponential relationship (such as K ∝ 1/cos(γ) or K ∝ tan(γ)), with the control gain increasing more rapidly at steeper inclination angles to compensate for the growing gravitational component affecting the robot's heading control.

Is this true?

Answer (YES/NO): NO